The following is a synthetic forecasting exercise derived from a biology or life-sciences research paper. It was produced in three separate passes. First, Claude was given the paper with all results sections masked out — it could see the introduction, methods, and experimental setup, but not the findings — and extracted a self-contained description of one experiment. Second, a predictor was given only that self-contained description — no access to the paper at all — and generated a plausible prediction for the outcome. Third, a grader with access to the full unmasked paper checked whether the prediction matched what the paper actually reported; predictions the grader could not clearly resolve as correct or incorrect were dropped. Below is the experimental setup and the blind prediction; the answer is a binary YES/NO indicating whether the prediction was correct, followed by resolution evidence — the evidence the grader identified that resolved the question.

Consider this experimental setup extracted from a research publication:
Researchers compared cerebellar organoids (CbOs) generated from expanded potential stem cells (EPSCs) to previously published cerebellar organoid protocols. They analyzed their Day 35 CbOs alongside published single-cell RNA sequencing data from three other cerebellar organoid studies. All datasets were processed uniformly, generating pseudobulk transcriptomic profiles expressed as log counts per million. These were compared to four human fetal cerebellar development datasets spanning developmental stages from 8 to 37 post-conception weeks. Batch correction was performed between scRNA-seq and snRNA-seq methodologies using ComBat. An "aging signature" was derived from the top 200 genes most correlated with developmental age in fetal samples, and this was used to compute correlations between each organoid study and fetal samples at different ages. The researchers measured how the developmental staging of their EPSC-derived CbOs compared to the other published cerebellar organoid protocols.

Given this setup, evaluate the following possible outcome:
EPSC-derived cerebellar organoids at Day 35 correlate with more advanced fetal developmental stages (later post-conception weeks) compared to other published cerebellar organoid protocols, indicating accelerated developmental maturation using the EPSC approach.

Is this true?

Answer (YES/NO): NO